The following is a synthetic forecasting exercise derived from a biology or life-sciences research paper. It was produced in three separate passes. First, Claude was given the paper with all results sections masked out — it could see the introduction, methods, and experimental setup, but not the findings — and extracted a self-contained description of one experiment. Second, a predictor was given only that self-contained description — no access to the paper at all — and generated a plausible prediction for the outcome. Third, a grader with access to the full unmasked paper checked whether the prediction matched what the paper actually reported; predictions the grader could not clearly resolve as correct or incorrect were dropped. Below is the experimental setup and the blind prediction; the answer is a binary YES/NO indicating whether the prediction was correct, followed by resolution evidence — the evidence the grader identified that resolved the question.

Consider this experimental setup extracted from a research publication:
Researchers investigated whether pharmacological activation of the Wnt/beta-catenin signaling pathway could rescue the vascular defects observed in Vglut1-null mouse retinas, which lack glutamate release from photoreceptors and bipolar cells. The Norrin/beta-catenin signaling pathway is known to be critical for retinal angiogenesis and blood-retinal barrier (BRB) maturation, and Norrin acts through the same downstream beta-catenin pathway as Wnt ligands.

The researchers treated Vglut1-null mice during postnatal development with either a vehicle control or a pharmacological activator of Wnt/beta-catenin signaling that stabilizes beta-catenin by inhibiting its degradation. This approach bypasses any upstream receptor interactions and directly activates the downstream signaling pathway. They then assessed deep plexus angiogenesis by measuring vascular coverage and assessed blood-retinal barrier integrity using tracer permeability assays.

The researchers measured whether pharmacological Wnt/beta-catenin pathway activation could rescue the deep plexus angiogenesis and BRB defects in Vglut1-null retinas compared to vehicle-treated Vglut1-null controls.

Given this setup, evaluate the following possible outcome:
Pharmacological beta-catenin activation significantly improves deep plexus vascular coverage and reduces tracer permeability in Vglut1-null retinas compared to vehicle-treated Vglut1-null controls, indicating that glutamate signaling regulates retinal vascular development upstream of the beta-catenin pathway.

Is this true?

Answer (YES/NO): YES